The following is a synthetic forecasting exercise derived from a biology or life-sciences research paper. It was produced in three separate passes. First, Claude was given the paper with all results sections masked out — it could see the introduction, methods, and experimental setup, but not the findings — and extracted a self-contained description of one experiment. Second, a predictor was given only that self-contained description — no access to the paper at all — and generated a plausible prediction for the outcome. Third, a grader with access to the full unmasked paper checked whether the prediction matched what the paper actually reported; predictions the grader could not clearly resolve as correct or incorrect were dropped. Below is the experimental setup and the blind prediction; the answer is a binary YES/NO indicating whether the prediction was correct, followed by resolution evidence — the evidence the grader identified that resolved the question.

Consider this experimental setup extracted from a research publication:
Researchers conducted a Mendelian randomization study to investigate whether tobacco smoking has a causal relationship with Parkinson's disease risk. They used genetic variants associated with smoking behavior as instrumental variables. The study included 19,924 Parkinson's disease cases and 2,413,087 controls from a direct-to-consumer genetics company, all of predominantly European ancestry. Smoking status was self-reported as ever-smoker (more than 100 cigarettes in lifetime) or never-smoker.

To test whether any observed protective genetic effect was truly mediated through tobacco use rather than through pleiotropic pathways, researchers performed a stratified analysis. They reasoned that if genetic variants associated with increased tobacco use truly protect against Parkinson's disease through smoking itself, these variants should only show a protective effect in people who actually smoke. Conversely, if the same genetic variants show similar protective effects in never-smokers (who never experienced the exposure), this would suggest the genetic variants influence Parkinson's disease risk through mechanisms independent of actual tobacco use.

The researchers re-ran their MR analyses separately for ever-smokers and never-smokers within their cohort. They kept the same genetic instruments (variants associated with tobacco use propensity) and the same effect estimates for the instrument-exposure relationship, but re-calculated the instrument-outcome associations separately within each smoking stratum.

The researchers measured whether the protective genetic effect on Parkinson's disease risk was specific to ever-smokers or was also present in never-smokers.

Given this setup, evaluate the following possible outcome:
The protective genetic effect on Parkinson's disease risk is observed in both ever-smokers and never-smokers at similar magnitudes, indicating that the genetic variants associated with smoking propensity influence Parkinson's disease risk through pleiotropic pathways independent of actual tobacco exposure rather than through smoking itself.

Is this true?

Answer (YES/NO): NO